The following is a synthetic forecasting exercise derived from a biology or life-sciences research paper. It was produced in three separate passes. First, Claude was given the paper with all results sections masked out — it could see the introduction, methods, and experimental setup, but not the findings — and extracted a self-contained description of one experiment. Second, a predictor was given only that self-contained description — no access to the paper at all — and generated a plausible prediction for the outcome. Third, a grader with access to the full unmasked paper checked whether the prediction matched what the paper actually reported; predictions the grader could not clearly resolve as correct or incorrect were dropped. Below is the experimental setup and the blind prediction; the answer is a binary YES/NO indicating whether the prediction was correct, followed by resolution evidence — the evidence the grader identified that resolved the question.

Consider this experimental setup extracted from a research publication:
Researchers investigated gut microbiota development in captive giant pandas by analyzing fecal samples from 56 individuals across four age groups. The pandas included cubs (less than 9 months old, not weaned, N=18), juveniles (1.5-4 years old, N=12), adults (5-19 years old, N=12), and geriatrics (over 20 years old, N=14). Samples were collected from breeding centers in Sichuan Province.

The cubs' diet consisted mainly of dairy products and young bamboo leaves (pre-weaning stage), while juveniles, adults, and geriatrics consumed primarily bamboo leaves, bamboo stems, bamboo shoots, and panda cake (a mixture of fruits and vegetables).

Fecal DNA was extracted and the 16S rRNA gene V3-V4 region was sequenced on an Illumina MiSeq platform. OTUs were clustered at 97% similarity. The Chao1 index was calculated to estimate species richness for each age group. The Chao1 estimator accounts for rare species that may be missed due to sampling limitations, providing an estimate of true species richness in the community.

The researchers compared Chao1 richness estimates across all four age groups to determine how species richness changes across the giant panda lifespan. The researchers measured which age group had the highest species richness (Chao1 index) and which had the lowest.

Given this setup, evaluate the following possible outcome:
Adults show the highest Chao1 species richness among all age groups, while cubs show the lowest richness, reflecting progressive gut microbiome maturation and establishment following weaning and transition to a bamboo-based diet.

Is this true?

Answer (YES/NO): YES